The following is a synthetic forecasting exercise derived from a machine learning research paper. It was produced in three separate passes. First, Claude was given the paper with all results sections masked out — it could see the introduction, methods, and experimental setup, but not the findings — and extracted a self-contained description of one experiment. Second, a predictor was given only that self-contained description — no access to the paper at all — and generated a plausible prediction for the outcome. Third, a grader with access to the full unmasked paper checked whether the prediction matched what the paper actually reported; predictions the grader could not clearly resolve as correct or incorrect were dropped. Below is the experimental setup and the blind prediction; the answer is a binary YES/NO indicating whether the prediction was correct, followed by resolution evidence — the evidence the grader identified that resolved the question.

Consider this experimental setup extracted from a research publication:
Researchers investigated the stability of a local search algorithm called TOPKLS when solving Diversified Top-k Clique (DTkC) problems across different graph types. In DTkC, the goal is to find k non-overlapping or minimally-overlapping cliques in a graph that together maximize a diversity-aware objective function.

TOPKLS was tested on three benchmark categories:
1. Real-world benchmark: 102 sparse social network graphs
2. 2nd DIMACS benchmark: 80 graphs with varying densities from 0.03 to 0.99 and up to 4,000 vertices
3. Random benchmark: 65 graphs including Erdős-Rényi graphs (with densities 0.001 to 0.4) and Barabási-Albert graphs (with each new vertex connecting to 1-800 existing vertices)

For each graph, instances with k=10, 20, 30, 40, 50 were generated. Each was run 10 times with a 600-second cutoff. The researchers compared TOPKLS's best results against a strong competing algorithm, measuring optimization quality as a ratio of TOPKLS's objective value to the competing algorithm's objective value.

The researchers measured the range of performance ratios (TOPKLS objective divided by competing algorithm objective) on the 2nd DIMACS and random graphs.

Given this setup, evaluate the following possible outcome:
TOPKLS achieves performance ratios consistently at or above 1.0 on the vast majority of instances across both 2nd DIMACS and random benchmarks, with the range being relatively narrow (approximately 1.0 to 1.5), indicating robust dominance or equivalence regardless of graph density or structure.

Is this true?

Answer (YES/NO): NO